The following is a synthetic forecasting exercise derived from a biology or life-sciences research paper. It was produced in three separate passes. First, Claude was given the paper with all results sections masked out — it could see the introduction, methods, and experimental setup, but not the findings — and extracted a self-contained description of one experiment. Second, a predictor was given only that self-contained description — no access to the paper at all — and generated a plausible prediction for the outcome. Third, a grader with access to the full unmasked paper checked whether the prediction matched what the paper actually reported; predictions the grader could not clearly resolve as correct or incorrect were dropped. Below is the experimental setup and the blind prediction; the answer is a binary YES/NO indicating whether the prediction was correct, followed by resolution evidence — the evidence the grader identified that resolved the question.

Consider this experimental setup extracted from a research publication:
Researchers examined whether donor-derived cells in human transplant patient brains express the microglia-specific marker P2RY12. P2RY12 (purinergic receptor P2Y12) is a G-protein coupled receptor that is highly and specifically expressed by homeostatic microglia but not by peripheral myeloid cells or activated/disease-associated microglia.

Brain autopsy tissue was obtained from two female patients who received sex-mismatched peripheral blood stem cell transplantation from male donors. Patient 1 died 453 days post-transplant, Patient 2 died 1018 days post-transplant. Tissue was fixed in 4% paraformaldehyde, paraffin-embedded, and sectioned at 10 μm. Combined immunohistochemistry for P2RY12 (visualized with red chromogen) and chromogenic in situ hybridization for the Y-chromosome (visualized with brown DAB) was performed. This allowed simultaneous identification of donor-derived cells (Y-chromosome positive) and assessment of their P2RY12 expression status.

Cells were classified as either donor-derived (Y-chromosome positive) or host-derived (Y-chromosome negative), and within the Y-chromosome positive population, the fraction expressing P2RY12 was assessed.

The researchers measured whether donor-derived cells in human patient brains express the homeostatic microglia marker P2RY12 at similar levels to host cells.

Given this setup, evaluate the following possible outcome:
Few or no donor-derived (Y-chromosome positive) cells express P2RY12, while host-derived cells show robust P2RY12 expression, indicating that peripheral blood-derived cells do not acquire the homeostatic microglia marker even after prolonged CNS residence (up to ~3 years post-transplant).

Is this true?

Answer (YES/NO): YES